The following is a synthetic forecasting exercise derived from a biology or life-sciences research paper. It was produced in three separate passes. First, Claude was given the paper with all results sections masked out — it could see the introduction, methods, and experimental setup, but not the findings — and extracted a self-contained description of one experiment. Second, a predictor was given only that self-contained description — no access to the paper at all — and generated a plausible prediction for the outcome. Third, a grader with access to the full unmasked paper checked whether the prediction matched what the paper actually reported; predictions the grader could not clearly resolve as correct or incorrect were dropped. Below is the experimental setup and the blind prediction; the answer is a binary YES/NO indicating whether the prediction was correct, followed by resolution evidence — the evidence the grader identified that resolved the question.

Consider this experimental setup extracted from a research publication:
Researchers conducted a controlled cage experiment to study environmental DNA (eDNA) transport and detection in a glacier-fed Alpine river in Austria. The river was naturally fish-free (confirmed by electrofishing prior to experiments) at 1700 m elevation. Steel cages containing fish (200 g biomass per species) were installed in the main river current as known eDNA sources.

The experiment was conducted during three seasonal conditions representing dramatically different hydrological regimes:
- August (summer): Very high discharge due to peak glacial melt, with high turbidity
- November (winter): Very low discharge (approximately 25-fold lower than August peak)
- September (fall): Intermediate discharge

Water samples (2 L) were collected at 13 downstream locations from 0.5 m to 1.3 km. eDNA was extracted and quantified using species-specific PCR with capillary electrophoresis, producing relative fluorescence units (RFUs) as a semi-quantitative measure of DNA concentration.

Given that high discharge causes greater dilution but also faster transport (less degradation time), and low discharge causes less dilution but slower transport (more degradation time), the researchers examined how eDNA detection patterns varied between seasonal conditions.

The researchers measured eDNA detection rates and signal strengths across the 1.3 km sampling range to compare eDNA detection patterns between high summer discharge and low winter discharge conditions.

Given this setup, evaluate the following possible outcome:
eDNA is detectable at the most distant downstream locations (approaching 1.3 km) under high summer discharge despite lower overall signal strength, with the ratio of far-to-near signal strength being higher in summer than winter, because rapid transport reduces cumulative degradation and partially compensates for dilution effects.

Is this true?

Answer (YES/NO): NO